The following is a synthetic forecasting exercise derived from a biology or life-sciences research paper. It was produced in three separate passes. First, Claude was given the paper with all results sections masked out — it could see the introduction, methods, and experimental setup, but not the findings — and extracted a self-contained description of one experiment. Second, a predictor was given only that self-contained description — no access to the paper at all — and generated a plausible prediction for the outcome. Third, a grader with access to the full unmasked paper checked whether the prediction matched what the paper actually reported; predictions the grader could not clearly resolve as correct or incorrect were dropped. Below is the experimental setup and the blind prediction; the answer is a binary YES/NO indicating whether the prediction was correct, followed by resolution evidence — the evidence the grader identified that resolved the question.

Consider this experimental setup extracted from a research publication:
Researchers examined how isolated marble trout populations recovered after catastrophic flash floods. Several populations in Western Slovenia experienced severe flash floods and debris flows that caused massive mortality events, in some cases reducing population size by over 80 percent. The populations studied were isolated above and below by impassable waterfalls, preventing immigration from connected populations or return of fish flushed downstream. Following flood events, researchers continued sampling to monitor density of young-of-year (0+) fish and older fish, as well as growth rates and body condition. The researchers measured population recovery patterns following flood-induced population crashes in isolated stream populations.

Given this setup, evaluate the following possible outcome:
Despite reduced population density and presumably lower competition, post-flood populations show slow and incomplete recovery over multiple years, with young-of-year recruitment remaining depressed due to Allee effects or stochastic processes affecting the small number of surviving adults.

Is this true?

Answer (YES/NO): NO